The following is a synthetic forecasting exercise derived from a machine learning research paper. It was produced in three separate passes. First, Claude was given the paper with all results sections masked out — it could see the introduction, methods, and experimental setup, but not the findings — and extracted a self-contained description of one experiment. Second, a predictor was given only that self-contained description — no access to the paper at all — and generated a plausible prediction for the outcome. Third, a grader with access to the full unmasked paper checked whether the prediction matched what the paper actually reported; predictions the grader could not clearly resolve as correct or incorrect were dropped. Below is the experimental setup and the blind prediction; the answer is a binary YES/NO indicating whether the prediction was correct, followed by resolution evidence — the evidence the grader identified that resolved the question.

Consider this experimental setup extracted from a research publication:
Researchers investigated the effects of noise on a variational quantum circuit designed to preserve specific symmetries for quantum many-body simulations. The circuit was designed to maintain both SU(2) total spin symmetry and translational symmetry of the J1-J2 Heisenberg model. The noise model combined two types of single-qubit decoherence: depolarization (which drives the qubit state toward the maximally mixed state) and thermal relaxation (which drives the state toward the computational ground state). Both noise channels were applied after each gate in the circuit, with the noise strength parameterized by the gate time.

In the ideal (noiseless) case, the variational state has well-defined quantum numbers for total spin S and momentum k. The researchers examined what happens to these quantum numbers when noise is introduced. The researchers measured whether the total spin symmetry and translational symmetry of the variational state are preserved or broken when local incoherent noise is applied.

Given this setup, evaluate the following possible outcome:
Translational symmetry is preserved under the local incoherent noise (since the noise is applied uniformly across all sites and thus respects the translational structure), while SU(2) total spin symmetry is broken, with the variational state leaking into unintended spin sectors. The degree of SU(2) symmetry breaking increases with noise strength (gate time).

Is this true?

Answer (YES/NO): NO